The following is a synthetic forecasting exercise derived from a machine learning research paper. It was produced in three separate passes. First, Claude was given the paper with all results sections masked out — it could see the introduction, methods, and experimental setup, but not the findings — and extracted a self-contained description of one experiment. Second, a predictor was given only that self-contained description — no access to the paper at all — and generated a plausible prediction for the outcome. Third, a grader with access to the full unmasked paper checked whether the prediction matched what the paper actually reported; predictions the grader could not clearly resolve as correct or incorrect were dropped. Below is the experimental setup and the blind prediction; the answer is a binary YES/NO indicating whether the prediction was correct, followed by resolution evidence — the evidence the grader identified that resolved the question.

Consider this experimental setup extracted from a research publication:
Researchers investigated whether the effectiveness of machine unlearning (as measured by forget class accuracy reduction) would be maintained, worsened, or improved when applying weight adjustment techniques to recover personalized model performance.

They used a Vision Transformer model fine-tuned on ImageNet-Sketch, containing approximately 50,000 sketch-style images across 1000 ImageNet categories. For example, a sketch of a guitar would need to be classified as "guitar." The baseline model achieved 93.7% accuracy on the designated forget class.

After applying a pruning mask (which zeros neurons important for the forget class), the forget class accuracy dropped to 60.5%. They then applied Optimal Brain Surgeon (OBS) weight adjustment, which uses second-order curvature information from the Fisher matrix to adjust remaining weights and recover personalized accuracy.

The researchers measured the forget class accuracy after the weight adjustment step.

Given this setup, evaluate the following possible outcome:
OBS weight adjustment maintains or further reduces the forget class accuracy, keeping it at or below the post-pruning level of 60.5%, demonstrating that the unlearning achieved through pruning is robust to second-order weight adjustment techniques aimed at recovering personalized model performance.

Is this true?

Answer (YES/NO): YES